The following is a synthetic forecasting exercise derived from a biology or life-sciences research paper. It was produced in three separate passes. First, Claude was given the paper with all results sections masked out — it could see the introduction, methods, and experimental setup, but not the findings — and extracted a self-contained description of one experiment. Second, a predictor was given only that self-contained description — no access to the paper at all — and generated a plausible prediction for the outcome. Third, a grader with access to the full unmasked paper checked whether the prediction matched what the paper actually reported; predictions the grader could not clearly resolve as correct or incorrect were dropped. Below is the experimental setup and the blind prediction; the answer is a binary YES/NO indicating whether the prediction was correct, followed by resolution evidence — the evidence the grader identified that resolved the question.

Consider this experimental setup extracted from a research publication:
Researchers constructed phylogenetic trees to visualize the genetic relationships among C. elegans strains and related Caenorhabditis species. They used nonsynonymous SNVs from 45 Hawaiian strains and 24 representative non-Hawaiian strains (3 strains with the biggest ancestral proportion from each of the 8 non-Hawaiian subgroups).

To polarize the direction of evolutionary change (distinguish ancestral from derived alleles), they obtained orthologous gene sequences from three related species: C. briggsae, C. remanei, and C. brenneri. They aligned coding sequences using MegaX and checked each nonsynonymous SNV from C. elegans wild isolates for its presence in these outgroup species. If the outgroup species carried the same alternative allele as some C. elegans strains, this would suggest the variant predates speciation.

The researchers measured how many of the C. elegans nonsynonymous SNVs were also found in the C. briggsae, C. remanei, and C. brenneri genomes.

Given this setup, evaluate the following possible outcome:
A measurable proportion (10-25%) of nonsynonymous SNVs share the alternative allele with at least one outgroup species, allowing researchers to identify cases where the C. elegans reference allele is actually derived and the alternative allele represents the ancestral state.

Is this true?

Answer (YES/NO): NO